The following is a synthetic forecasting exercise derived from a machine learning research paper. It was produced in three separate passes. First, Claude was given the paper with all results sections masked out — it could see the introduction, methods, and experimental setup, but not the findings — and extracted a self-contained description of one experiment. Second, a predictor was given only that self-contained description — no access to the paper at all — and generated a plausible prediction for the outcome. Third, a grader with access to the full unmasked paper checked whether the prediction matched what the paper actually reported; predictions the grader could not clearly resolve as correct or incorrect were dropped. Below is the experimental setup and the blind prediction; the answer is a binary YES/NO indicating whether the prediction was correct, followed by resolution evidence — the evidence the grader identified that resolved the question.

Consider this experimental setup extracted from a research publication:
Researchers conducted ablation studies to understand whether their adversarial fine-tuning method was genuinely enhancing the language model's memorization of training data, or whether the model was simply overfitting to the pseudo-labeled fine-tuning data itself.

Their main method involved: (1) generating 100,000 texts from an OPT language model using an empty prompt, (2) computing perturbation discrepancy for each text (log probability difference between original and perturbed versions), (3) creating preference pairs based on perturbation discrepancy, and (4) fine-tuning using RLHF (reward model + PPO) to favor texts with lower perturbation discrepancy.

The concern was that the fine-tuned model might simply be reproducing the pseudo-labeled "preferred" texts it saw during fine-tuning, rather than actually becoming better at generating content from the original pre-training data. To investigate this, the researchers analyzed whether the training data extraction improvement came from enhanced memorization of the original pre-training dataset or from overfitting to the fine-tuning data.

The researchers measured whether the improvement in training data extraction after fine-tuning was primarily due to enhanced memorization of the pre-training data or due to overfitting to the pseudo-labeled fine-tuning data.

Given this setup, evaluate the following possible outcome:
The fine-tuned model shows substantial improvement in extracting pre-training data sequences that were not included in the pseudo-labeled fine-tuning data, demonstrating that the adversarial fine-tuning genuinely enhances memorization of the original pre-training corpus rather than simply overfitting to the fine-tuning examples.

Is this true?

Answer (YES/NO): YES